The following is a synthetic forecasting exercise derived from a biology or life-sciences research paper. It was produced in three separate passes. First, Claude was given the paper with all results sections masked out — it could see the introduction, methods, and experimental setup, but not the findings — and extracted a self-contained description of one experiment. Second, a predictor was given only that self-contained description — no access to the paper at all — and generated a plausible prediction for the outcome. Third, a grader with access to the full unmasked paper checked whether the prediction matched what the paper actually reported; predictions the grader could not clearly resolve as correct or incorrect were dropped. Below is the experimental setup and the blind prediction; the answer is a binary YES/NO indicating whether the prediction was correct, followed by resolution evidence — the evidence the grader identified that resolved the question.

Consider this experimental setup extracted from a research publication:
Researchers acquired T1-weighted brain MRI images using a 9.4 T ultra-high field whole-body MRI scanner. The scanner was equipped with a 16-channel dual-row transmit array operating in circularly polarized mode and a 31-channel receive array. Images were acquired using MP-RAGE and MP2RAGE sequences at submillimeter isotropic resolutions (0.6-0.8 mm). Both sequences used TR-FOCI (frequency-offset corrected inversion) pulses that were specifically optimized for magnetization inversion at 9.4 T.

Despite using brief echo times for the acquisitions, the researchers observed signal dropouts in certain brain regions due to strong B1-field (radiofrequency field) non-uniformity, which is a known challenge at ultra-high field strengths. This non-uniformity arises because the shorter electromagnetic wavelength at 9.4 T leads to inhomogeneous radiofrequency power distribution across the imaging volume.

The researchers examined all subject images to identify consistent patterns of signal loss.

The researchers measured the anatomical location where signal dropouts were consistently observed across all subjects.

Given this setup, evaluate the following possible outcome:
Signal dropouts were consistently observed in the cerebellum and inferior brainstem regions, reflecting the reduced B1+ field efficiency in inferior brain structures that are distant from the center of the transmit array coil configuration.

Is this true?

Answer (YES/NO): NO